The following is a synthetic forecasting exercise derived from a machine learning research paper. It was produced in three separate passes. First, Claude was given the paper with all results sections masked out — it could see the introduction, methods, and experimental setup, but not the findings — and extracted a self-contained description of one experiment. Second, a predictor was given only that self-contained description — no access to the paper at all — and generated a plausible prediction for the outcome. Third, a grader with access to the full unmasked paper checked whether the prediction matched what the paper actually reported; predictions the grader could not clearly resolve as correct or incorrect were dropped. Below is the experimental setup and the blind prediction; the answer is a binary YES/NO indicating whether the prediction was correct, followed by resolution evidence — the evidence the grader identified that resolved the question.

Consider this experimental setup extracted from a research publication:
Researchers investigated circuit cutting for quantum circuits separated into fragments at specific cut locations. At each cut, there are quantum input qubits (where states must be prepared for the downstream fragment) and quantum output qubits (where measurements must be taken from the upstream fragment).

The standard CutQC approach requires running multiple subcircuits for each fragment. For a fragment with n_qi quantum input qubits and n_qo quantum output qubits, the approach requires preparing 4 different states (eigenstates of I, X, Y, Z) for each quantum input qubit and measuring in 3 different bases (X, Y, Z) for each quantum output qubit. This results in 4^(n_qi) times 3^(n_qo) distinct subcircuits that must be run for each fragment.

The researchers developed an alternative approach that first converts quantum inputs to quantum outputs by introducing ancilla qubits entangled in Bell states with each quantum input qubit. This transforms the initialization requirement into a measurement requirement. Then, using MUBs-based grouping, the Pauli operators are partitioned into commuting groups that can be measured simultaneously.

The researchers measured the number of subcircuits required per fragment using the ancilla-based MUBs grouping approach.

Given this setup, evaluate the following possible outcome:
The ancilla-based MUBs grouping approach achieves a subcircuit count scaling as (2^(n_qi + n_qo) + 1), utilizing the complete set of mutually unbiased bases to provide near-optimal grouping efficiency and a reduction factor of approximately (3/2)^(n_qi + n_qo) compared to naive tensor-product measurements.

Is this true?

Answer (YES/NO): YES